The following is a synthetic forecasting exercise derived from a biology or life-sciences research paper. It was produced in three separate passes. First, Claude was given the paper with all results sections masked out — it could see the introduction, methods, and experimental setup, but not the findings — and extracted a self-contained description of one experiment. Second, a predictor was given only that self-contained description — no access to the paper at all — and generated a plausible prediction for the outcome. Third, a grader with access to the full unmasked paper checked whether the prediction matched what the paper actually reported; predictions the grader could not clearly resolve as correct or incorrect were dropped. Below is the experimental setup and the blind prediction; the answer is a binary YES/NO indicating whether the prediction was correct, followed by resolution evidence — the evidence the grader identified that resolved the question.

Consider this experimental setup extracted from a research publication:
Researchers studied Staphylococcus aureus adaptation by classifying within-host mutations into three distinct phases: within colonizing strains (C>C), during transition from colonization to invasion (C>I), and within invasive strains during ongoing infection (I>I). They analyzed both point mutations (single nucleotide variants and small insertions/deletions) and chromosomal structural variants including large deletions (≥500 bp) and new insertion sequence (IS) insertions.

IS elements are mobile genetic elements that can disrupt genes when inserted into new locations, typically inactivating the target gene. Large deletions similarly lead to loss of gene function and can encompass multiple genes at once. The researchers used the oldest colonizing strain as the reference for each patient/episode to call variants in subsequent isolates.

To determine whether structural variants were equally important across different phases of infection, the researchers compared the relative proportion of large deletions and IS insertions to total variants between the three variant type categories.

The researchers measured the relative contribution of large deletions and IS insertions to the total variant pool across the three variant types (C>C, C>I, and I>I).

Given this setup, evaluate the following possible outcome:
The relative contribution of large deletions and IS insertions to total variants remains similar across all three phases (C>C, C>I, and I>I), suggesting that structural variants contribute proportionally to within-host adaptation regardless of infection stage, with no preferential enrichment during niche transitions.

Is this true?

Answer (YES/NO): NO